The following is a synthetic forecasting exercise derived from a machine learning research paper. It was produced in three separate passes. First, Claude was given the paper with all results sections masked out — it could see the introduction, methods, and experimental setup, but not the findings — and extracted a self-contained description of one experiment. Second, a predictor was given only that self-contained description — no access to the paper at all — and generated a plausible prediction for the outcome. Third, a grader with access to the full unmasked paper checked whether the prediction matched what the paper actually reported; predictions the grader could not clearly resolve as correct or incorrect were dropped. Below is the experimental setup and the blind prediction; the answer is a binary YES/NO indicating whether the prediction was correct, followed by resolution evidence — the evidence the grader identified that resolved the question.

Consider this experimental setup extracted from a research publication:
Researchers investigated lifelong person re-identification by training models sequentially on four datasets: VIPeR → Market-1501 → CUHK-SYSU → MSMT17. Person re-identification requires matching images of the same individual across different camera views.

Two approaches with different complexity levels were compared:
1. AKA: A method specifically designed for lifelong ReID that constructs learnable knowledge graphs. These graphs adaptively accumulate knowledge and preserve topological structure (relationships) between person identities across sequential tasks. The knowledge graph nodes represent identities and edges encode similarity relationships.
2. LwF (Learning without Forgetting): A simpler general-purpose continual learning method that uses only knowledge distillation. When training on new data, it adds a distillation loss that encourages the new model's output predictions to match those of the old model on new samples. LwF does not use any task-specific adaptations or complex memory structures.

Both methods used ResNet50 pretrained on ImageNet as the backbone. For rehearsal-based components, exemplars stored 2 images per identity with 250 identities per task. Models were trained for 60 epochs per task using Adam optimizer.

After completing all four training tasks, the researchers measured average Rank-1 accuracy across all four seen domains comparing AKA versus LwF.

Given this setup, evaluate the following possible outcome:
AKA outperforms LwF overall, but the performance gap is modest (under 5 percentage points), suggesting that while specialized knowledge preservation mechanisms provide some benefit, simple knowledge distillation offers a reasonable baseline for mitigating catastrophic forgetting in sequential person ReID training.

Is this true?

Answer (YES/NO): NO